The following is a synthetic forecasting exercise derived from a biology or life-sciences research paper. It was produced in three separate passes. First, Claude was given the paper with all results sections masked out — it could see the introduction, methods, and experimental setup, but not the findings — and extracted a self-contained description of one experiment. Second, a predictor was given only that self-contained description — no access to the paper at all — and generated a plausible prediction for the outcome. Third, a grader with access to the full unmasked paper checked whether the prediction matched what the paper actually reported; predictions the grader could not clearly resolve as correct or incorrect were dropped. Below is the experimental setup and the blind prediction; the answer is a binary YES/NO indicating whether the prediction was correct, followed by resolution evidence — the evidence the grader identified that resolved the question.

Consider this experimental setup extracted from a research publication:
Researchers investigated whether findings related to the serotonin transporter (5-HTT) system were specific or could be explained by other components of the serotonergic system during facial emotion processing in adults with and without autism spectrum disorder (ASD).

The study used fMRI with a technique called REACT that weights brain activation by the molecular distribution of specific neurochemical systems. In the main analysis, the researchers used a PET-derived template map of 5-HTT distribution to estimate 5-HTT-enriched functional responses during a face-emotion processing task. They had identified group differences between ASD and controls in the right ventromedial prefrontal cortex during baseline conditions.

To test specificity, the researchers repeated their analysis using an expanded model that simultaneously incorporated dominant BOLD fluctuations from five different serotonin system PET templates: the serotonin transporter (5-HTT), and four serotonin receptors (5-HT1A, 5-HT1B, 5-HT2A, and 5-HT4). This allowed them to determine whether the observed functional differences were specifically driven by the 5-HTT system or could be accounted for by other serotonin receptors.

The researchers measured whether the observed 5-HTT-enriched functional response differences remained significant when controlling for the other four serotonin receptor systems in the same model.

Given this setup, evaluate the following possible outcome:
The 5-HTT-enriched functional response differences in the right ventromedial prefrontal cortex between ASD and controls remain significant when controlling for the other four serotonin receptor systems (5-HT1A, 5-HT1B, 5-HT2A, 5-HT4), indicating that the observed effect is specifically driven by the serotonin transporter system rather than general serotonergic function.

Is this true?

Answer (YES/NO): YES